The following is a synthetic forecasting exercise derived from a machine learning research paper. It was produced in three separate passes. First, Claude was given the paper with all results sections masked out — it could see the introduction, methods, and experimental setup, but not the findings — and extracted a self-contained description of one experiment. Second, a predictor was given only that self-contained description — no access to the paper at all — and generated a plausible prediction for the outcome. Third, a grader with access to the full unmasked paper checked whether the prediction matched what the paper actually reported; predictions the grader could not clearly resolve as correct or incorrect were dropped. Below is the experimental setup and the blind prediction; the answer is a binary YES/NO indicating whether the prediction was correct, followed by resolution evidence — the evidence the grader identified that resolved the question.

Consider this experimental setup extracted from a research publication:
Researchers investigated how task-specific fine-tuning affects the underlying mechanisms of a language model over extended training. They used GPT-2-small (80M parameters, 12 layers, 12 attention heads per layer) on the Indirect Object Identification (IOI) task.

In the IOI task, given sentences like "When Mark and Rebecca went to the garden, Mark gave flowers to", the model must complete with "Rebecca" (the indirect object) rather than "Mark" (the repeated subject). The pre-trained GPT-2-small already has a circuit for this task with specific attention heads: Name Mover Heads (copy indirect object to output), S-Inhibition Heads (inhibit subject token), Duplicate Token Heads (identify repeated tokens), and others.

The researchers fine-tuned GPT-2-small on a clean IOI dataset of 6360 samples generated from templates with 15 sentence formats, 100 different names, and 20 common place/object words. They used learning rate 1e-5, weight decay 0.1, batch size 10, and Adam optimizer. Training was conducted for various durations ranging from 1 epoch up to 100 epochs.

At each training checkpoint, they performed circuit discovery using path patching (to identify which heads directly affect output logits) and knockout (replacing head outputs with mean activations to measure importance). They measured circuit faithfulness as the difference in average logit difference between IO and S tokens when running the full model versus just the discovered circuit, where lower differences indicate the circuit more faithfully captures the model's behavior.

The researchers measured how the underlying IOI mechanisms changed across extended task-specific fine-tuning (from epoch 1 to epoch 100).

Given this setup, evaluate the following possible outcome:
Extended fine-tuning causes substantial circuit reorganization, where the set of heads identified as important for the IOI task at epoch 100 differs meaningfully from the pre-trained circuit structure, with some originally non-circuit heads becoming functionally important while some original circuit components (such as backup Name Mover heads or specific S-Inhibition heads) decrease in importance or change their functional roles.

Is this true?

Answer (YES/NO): NO